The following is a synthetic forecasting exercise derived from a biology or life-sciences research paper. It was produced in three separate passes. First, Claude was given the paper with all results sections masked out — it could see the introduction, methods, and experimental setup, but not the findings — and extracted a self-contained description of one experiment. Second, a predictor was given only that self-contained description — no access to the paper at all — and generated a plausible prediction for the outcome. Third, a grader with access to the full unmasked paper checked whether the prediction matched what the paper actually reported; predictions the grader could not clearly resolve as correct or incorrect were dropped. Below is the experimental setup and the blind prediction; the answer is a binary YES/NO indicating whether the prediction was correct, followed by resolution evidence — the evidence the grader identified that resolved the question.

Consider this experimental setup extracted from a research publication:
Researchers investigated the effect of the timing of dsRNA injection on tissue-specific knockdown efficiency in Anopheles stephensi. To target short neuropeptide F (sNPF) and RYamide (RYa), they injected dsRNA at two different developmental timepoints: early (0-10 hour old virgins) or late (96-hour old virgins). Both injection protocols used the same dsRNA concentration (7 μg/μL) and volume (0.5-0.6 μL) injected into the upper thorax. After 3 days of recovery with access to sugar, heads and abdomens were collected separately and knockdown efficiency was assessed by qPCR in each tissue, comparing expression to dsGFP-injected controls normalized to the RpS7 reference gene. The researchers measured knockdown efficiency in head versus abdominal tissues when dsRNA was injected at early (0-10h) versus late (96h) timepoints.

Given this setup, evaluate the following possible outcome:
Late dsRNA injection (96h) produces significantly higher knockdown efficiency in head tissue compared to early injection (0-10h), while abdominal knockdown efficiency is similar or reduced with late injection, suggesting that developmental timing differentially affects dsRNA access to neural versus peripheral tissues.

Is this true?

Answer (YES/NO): NO